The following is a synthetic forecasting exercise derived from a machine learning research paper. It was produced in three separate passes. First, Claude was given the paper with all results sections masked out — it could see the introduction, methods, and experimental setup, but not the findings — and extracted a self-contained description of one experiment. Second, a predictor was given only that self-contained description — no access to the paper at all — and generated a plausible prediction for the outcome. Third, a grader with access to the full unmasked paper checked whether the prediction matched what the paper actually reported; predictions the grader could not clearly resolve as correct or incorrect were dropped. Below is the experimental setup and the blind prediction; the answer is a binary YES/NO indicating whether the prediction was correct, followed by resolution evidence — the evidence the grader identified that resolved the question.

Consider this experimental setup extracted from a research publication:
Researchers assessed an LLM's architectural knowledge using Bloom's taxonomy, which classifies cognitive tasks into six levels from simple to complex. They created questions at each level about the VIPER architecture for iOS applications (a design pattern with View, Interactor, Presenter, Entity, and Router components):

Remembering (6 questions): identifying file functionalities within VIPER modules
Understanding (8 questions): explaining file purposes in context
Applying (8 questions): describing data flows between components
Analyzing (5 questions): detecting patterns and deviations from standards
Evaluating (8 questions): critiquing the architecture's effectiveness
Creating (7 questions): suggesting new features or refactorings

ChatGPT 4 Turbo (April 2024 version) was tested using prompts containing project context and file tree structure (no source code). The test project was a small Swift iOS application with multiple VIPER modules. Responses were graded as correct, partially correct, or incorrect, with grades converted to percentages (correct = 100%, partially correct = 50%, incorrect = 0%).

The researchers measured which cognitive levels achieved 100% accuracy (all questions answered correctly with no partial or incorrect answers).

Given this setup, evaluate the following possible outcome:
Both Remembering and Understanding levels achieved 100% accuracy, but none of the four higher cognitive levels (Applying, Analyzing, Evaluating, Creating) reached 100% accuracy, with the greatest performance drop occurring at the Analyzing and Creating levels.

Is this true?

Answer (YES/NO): NO